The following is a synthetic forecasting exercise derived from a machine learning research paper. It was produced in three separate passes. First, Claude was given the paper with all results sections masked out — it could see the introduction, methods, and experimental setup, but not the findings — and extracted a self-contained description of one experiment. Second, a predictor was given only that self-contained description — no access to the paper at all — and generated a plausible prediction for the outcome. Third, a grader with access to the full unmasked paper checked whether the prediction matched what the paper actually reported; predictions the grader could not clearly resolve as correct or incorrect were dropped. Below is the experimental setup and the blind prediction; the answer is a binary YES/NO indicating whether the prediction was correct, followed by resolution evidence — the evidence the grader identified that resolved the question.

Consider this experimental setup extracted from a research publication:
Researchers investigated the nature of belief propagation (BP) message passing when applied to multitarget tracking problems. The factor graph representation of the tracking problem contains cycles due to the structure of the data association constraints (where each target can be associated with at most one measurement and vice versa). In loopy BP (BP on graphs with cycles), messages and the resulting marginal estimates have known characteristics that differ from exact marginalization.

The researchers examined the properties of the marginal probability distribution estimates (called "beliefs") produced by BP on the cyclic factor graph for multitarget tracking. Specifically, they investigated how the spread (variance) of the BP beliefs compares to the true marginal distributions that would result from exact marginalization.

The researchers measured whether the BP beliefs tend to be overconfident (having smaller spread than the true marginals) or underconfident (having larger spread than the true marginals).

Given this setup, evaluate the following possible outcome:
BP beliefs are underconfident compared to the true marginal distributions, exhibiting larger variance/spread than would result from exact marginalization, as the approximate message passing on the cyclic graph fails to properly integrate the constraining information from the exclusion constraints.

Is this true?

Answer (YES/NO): NO